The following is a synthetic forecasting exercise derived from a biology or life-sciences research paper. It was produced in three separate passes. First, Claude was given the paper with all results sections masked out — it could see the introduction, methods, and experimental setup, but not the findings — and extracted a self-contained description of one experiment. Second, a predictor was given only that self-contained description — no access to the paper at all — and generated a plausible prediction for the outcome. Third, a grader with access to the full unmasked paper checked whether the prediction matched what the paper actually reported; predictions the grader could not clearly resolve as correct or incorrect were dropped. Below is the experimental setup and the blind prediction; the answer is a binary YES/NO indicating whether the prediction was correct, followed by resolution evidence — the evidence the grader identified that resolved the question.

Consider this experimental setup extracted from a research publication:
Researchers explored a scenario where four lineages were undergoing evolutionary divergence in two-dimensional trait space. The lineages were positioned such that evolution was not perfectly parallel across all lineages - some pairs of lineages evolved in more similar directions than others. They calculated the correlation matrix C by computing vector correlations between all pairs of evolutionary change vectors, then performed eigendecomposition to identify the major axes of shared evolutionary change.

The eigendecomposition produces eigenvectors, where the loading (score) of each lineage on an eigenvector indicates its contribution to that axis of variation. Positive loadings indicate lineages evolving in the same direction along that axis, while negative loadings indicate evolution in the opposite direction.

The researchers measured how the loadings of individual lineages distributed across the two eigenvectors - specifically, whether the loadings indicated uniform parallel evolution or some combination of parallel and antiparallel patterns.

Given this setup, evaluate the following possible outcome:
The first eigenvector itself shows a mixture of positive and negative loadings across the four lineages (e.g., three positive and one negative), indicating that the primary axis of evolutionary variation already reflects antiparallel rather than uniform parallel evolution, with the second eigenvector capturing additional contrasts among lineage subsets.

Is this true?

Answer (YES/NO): NO